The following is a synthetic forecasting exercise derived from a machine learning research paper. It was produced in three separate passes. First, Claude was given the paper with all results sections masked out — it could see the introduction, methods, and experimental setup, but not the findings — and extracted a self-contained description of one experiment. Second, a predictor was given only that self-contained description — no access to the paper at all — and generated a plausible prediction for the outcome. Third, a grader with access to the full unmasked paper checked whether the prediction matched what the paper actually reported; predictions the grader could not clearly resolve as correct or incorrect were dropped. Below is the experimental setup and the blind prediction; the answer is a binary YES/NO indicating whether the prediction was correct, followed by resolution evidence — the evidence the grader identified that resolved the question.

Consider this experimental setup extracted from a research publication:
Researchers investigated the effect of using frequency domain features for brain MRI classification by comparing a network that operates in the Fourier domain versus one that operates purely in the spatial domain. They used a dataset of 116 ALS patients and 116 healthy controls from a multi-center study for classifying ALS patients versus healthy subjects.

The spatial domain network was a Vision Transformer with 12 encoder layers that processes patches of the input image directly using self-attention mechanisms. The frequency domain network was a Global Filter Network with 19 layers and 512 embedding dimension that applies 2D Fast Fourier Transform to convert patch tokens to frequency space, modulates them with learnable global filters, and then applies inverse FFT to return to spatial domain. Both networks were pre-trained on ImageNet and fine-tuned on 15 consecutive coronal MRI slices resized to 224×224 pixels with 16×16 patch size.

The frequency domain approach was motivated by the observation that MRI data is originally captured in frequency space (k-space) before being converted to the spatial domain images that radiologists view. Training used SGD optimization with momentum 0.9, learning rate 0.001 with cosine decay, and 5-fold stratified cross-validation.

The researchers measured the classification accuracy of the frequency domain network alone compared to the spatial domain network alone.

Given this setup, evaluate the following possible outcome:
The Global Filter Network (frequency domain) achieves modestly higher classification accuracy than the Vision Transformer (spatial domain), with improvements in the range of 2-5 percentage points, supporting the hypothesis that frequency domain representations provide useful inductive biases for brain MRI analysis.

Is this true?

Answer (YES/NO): YES